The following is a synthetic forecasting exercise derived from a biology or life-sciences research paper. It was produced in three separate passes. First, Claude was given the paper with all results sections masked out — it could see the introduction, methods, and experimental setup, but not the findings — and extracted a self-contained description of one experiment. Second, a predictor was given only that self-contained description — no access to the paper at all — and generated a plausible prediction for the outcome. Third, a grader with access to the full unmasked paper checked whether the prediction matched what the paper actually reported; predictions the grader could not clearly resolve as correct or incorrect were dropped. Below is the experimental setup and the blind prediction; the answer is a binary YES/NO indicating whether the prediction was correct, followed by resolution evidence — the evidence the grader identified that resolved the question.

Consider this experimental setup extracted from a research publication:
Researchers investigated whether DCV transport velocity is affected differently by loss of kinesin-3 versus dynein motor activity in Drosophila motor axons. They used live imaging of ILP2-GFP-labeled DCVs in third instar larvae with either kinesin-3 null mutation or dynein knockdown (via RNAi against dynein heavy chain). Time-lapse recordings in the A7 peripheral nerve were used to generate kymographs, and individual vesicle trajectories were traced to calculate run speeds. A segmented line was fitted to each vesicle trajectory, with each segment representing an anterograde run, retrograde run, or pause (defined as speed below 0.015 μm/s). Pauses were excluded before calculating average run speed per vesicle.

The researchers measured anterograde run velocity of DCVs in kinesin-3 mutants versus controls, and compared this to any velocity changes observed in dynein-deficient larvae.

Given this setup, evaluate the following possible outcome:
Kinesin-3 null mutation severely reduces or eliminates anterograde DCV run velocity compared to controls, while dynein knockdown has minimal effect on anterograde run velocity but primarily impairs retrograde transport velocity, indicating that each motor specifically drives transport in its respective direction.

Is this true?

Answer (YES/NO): YES